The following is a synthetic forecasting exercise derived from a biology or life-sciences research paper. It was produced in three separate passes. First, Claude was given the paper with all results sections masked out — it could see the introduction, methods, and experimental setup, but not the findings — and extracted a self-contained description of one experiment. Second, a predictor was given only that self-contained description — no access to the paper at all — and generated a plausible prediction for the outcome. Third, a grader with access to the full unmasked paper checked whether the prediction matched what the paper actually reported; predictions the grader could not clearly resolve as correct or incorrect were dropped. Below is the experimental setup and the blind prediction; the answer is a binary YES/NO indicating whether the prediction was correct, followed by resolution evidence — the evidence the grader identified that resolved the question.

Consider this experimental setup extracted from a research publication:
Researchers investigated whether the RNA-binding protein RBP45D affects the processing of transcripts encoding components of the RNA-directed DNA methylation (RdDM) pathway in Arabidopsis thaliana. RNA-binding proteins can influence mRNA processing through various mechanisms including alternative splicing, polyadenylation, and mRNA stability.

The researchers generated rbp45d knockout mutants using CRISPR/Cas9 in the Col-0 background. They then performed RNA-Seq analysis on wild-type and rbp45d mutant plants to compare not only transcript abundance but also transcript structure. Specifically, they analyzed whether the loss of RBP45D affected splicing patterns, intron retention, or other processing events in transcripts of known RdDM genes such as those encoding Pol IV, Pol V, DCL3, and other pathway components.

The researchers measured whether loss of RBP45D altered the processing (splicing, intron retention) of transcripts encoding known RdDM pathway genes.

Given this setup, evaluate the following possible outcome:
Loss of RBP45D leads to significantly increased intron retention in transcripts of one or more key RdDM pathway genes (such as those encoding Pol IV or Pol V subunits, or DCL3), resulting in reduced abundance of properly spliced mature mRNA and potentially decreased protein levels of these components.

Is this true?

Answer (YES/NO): NO